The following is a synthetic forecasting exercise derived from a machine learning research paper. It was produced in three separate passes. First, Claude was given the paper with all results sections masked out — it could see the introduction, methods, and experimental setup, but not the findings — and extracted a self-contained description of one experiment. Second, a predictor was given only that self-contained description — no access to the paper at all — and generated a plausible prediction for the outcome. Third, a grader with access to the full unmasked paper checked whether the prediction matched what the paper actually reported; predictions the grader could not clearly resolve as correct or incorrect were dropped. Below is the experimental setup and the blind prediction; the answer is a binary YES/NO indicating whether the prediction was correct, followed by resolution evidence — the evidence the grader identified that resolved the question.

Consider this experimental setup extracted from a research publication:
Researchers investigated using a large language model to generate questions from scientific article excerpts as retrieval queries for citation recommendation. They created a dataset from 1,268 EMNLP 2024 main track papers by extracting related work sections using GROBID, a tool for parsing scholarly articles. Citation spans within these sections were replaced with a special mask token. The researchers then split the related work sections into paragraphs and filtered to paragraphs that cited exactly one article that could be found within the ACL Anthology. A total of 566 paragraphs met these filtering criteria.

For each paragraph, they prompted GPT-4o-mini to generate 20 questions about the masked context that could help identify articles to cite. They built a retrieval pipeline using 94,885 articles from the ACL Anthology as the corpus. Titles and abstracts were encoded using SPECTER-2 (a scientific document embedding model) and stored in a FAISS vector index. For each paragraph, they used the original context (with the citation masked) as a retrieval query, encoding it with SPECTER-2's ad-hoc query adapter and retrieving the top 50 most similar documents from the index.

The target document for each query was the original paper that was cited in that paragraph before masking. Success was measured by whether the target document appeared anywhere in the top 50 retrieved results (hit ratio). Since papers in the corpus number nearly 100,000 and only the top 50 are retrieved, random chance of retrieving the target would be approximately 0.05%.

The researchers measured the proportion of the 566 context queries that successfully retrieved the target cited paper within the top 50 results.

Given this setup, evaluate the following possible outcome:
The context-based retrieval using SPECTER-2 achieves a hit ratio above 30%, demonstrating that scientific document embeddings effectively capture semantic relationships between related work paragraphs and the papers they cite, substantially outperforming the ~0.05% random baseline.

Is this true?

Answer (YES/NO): NO